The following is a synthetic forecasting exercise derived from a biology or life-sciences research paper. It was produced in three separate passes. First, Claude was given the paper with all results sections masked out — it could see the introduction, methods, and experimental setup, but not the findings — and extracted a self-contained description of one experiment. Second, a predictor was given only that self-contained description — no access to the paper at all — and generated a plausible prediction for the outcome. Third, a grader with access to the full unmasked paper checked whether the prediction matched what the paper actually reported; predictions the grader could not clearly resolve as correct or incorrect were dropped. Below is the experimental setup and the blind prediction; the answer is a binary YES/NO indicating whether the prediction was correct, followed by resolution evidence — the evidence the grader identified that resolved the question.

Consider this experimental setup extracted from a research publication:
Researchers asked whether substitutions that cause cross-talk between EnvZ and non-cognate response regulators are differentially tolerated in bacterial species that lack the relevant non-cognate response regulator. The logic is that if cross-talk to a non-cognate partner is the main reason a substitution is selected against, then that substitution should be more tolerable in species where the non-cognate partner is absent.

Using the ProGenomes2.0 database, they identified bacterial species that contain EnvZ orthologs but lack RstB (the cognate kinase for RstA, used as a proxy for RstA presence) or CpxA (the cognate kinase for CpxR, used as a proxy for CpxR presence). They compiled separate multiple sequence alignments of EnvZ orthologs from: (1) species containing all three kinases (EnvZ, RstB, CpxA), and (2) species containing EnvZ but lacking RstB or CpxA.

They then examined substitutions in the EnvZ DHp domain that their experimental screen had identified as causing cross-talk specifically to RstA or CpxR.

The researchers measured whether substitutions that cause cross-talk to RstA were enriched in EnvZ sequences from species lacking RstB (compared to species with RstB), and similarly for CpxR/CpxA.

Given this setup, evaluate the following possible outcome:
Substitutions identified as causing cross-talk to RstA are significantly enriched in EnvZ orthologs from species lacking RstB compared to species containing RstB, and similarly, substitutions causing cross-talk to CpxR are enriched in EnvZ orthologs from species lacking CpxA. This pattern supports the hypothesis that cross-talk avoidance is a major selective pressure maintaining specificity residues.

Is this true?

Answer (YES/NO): YES